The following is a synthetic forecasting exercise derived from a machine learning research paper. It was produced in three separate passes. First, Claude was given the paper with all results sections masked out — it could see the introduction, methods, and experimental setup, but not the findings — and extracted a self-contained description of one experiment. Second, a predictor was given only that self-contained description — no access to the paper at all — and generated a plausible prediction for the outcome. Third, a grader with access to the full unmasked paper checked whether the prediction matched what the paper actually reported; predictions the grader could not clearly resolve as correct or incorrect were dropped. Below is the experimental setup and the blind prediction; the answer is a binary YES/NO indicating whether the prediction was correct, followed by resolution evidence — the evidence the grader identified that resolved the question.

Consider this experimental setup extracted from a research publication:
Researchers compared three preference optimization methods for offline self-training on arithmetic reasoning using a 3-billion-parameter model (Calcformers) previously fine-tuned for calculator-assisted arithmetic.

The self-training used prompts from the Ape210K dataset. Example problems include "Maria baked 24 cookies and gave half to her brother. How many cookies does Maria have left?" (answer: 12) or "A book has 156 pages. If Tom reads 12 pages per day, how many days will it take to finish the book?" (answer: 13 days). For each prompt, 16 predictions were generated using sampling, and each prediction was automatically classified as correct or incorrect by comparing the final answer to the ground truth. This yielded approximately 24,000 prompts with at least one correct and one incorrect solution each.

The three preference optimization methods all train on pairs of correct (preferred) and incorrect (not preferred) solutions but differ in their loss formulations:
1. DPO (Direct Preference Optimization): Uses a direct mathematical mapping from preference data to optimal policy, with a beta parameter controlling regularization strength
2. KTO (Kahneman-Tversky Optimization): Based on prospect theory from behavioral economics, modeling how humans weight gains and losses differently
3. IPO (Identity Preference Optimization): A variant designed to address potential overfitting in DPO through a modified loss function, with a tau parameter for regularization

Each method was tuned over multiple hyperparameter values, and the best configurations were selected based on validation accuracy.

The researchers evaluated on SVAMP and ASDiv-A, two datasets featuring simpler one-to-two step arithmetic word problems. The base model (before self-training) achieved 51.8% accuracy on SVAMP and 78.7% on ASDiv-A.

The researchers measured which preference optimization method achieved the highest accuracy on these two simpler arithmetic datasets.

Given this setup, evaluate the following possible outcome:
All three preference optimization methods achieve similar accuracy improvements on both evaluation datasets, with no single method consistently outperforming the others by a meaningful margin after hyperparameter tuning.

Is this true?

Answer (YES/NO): NO